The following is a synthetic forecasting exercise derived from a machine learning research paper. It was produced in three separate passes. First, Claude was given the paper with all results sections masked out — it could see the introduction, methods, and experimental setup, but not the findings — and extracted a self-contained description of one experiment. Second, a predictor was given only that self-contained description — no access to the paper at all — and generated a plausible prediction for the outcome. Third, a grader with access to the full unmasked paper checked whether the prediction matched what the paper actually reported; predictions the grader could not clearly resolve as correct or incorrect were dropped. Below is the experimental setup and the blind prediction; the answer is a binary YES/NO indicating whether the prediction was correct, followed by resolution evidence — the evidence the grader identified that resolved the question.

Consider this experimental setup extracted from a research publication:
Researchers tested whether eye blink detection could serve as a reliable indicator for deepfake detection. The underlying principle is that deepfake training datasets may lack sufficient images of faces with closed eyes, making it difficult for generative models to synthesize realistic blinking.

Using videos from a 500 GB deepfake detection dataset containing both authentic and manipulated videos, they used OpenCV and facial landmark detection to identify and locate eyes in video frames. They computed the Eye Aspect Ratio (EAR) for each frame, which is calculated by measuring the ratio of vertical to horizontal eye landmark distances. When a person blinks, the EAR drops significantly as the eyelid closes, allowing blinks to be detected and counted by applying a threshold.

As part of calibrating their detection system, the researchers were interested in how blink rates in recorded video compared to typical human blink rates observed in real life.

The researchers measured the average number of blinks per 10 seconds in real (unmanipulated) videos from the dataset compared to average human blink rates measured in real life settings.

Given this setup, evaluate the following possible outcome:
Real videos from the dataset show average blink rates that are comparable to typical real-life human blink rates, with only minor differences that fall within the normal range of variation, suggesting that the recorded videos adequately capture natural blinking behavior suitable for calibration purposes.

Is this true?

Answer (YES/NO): NO